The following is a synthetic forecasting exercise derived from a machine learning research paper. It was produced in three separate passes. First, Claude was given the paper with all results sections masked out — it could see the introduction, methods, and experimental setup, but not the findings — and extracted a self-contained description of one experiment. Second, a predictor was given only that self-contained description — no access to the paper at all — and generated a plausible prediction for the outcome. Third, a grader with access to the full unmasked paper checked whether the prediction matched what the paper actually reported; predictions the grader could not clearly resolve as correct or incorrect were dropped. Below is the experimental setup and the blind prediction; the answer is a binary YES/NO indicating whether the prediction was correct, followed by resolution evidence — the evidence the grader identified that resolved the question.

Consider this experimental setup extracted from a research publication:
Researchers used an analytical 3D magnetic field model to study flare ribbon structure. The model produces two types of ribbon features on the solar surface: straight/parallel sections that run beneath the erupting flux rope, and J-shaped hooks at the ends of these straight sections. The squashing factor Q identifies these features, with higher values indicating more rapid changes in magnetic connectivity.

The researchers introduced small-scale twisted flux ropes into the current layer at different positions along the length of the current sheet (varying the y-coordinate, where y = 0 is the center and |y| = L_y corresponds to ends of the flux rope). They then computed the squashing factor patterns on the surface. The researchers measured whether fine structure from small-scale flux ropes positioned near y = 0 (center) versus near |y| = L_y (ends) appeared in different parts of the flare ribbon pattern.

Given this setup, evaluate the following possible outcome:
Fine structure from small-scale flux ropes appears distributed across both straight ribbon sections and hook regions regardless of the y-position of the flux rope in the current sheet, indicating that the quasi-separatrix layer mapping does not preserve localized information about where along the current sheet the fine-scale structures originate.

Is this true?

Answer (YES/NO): NO